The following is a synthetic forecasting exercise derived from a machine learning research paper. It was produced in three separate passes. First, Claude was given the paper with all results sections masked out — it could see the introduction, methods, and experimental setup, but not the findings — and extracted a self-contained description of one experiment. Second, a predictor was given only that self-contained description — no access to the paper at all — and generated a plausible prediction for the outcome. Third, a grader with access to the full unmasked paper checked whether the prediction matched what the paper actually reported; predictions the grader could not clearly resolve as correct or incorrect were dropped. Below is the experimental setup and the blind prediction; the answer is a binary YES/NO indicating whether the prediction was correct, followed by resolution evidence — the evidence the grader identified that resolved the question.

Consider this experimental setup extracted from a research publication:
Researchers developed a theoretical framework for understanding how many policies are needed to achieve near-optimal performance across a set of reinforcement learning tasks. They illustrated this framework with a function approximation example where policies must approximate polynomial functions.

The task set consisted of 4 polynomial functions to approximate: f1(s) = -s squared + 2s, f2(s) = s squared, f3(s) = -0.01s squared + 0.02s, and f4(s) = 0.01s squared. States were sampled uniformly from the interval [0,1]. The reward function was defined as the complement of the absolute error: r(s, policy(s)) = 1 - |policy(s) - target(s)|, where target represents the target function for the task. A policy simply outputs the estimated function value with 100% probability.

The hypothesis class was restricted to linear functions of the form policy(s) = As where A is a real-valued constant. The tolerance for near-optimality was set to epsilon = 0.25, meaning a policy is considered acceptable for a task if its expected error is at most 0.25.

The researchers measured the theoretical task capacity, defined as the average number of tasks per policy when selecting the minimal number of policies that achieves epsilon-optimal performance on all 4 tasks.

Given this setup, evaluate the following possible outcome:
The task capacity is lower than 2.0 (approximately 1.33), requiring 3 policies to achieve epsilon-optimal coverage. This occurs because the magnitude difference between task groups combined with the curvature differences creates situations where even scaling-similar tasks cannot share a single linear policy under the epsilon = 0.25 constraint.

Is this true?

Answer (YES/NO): NO